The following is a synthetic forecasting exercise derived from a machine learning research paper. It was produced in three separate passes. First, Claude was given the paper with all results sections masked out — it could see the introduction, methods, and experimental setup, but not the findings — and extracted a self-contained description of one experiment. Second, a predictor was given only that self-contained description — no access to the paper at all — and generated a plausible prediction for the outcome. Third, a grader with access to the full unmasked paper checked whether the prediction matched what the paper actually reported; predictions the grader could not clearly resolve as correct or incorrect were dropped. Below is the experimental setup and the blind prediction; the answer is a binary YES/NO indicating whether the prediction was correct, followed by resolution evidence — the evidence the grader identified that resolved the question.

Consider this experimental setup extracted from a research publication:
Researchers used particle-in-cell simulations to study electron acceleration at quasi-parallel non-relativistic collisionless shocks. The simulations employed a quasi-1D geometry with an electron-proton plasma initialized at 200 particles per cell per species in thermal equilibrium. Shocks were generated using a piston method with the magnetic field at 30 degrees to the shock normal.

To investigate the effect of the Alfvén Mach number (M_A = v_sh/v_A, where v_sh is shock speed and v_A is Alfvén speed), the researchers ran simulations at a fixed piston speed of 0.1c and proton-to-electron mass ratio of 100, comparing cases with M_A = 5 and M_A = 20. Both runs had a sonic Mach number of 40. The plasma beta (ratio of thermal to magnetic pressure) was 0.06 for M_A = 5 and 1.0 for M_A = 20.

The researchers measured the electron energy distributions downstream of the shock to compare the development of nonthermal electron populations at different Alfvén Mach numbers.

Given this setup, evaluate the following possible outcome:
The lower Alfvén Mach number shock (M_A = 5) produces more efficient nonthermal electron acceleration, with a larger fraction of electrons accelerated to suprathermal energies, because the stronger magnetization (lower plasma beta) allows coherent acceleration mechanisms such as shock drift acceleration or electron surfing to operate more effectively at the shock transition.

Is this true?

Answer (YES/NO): NO